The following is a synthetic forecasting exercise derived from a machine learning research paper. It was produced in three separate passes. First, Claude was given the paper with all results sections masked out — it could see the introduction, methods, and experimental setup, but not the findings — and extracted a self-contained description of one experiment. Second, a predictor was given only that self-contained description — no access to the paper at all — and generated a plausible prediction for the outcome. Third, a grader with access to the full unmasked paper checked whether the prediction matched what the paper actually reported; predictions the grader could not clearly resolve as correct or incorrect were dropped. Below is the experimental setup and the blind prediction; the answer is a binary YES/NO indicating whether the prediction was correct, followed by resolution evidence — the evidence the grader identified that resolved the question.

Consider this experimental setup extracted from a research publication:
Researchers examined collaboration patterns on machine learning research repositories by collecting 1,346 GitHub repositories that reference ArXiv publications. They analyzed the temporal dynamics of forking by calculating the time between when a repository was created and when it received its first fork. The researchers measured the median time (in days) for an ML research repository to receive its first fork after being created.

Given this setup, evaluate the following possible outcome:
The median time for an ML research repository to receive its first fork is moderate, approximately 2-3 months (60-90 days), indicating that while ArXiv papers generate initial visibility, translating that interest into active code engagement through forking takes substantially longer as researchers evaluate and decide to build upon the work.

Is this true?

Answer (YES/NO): NO